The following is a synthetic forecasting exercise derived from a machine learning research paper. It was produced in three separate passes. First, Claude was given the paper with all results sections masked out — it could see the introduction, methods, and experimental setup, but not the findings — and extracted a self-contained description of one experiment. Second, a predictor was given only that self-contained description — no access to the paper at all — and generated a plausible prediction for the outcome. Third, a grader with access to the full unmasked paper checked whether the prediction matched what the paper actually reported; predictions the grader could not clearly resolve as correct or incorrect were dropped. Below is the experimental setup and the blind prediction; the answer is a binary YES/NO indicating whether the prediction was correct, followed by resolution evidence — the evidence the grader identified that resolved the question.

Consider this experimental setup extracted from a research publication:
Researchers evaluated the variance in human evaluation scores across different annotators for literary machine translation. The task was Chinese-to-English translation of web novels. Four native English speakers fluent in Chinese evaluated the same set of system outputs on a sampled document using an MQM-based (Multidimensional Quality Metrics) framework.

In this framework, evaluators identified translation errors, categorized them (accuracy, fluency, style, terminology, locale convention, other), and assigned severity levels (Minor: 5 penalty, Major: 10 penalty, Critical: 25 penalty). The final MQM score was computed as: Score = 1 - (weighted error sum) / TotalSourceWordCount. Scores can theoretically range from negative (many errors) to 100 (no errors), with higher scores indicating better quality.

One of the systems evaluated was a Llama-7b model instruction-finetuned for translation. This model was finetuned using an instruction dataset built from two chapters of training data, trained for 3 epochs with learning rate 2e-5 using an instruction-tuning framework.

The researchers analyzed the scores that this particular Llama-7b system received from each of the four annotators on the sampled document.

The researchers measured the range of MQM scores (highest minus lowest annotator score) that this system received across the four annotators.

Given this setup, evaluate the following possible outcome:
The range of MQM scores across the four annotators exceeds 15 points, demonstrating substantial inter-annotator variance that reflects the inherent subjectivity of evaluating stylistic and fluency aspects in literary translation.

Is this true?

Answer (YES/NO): YES